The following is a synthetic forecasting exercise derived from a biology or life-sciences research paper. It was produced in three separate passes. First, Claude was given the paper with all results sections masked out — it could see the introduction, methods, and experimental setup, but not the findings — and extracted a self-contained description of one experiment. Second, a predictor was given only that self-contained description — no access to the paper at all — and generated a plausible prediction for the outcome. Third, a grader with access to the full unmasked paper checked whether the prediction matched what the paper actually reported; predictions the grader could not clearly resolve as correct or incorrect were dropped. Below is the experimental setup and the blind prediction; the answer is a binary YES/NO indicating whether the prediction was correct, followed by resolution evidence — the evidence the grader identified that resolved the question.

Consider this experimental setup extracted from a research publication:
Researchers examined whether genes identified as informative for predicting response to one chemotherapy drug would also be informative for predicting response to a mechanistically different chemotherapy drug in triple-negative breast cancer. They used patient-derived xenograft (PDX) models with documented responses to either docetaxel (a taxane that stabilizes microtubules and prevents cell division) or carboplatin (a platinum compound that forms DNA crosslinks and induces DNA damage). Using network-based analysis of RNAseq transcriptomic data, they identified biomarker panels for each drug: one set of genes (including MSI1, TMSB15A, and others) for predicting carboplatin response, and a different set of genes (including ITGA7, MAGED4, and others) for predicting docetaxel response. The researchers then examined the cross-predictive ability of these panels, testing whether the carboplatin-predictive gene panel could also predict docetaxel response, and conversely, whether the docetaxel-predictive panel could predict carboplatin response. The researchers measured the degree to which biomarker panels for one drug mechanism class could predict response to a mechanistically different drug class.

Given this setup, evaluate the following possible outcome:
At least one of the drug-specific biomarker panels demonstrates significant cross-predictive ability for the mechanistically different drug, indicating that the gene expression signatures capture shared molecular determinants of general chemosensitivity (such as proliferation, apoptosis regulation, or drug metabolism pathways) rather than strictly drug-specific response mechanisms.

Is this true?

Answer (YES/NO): NO